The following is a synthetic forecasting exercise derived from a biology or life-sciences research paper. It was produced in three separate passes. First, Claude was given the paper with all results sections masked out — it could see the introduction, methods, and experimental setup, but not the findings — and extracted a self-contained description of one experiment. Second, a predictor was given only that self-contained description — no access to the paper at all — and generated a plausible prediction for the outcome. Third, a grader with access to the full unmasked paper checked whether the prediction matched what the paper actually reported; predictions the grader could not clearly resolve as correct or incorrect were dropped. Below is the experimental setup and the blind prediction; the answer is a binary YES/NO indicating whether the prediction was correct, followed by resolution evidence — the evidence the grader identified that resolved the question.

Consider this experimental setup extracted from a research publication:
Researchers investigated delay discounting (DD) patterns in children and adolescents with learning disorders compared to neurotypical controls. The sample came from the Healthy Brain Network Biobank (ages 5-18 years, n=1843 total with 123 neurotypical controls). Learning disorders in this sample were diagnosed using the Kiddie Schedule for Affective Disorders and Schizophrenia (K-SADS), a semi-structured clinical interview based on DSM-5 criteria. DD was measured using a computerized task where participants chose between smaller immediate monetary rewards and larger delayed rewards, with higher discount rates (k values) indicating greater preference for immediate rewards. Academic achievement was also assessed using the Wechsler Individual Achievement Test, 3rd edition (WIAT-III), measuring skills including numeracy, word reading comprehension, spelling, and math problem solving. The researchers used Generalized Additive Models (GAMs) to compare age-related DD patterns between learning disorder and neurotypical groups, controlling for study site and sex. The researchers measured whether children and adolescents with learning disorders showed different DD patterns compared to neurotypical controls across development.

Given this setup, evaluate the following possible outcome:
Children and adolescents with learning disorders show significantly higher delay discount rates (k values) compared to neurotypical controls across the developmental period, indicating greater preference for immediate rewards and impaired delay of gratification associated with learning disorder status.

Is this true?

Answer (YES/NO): YES